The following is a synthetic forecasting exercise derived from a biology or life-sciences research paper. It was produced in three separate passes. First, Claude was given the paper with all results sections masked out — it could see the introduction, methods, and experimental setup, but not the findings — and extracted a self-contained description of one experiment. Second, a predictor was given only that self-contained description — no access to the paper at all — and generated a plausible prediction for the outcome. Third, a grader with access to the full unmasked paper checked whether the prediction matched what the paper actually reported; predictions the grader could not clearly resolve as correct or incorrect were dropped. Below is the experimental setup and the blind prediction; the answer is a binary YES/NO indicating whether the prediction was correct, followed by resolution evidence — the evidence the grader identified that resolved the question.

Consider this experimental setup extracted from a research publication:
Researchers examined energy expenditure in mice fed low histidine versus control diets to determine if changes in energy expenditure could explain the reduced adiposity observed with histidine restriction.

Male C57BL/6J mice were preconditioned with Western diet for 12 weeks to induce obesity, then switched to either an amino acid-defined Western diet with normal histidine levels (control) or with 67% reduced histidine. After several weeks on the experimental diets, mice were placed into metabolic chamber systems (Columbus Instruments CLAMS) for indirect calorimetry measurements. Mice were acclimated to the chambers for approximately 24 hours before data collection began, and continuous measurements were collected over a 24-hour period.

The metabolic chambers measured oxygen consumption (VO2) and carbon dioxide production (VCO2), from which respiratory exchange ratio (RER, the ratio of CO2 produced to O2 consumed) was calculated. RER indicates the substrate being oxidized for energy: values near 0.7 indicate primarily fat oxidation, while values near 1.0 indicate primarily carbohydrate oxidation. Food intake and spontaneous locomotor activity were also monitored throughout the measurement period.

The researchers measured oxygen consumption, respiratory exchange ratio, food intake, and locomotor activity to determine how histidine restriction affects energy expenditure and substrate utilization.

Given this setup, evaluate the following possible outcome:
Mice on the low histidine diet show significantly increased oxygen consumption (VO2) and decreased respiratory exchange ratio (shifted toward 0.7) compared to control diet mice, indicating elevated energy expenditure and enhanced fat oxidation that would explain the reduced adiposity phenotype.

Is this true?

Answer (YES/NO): NO